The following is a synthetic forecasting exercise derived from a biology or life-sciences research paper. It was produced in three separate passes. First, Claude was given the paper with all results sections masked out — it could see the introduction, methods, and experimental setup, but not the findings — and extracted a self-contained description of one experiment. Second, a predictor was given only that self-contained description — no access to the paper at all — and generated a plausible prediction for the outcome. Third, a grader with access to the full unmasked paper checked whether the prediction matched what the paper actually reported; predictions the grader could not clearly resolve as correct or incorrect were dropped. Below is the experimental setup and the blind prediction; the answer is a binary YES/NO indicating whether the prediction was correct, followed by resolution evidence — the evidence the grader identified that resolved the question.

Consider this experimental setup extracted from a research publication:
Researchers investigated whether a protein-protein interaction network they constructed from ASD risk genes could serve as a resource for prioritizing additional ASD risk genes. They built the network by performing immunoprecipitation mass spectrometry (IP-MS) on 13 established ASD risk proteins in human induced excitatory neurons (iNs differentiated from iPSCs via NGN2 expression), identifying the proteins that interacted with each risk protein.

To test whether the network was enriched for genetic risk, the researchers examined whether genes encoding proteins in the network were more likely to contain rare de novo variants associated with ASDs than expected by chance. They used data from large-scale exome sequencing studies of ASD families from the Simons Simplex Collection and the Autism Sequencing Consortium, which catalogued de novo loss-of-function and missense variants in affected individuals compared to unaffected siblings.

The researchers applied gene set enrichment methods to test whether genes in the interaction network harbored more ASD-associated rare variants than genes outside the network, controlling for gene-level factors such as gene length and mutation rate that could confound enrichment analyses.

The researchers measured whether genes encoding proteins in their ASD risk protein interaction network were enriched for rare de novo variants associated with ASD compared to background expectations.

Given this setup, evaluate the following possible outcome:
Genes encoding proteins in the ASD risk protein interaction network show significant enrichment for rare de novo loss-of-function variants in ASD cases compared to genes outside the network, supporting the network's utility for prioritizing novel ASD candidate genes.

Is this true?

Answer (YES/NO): YES